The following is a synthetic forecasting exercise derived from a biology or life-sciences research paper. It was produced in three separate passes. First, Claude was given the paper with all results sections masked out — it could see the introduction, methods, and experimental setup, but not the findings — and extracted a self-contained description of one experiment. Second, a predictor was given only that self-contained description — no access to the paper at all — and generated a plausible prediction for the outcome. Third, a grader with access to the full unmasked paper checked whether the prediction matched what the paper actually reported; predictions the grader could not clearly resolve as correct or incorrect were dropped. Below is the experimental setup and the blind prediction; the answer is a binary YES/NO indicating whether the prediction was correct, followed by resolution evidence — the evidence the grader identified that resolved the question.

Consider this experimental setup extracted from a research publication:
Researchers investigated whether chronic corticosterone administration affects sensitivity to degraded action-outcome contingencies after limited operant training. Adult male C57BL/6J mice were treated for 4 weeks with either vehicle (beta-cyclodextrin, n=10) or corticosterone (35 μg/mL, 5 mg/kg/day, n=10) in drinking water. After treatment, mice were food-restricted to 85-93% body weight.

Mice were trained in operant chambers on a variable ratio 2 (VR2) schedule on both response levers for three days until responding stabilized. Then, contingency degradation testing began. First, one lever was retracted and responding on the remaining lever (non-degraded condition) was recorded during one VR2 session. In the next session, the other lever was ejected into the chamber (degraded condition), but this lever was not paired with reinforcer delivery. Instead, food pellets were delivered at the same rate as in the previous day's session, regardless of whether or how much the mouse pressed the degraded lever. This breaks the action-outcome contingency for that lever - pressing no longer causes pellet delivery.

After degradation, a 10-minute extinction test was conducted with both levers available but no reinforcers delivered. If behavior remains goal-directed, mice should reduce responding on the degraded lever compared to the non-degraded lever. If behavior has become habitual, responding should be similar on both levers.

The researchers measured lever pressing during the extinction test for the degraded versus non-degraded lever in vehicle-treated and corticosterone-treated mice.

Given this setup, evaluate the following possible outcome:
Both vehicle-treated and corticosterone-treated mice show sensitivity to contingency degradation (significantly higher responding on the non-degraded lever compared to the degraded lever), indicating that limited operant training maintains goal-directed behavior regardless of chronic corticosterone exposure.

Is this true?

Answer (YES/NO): NO